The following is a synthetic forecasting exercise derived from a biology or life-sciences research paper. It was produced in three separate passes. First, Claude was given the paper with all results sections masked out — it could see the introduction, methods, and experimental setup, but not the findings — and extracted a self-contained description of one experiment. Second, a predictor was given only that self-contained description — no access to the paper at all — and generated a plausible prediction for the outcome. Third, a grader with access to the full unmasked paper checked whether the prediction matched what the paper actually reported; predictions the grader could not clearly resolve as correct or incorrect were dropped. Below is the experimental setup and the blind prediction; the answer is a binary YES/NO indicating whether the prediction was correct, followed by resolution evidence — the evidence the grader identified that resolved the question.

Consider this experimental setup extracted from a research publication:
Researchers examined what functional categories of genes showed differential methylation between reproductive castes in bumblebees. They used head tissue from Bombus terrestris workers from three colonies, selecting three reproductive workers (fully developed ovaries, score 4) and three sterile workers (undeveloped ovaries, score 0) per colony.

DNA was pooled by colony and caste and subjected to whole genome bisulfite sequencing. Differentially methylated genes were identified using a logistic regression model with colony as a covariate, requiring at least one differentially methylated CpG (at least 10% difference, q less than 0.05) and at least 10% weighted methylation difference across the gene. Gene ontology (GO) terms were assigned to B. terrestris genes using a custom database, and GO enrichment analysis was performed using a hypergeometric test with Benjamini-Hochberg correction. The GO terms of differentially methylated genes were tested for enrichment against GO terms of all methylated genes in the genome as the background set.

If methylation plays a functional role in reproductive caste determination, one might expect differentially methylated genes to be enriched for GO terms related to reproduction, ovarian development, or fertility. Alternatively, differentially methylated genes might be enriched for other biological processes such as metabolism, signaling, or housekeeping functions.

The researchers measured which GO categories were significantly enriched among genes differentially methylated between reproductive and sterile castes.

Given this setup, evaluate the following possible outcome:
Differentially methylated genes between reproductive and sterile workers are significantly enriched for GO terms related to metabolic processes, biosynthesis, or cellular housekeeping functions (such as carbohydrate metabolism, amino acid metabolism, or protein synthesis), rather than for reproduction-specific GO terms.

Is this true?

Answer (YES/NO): NO